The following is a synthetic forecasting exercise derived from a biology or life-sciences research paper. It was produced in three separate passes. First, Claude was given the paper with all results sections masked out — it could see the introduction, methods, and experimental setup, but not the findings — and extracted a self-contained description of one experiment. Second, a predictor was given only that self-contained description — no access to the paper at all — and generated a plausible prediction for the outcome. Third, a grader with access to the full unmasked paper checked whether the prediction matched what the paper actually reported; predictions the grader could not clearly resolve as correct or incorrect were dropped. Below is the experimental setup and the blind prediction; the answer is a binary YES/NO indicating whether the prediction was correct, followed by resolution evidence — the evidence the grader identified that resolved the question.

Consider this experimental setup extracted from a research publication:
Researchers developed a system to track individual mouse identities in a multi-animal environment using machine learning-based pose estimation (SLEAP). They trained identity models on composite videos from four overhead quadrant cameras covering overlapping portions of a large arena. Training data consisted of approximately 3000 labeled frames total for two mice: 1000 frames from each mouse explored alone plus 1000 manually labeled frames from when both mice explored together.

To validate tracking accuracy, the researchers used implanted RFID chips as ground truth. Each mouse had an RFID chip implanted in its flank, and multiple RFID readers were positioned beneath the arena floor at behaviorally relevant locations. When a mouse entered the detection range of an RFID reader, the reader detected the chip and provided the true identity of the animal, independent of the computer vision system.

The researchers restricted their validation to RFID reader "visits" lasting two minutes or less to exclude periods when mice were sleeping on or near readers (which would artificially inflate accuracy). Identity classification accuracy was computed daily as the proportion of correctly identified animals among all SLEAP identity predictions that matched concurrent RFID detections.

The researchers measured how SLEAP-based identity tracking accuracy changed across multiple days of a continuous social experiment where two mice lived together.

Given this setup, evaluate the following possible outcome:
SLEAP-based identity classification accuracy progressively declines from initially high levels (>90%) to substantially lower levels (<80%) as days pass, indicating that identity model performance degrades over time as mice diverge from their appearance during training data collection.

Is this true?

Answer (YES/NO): NO